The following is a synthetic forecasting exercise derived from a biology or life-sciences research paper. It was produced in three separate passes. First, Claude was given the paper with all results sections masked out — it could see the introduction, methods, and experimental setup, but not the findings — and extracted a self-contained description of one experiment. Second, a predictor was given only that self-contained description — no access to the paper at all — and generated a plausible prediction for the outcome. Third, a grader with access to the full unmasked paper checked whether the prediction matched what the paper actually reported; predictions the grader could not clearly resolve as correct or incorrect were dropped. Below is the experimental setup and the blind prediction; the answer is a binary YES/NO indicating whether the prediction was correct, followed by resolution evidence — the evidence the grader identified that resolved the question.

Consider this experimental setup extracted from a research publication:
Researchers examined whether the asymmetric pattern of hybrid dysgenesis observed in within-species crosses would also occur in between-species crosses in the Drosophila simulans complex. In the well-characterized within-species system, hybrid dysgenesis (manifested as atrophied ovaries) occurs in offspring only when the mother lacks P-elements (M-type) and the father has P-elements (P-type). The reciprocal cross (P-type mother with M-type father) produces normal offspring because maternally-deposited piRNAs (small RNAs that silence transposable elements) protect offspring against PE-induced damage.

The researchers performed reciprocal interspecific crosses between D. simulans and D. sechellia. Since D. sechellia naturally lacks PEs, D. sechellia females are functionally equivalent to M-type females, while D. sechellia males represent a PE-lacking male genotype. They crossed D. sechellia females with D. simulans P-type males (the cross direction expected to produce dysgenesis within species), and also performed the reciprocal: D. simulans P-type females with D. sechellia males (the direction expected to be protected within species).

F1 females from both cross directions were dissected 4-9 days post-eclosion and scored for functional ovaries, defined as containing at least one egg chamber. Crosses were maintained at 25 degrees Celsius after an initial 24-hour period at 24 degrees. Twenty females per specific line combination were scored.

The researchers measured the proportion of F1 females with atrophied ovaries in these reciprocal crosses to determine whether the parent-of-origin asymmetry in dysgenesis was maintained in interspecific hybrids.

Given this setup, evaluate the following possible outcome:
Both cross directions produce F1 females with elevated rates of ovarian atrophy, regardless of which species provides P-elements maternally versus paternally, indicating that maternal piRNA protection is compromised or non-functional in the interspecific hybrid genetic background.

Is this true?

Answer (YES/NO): NO